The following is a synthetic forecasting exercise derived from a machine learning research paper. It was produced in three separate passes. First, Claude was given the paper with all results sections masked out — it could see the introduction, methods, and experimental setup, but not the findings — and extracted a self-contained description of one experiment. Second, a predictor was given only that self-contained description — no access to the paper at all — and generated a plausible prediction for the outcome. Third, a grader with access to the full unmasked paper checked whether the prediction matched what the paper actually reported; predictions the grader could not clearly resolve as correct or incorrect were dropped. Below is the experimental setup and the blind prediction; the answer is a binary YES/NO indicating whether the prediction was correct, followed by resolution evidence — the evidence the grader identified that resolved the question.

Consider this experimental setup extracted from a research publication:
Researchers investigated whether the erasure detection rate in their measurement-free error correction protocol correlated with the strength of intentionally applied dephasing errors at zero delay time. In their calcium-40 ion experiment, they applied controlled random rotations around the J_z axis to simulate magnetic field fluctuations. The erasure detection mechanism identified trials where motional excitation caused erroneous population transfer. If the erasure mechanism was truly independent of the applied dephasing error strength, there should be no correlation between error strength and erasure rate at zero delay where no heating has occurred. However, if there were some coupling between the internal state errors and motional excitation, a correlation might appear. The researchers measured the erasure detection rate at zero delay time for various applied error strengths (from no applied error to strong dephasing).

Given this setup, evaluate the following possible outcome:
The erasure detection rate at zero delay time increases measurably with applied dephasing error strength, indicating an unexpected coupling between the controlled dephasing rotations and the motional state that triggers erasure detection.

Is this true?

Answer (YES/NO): NO